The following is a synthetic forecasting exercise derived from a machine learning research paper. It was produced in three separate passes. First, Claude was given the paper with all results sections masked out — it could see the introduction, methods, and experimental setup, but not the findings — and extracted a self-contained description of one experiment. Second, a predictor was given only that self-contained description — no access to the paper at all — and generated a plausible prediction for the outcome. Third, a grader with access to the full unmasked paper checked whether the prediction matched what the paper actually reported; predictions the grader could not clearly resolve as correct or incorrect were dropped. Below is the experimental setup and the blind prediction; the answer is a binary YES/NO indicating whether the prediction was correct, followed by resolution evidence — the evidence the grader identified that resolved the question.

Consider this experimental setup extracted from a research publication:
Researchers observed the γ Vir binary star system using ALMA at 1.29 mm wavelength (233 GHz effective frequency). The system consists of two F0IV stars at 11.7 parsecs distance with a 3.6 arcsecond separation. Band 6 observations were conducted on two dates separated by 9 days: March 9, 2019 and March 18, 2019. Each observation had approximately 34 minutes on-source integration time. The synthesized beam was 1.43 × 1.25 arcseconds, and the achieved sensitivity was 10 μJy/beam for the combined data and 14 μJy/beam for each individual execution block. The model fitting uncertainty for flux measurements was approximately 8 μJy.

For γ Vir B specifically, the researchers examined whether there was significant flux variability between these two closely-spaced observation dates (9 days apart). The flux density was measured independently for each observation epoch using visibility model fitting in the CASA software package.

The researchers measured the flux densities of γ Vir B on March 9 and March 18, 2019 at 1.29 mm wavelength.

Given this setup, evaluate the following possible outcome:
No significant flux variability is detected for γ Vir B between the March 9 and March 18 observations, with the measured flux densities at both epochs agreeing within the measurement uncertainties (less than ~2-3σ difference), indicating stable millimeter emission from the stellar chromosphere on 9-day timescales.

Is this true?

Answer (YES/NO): YES